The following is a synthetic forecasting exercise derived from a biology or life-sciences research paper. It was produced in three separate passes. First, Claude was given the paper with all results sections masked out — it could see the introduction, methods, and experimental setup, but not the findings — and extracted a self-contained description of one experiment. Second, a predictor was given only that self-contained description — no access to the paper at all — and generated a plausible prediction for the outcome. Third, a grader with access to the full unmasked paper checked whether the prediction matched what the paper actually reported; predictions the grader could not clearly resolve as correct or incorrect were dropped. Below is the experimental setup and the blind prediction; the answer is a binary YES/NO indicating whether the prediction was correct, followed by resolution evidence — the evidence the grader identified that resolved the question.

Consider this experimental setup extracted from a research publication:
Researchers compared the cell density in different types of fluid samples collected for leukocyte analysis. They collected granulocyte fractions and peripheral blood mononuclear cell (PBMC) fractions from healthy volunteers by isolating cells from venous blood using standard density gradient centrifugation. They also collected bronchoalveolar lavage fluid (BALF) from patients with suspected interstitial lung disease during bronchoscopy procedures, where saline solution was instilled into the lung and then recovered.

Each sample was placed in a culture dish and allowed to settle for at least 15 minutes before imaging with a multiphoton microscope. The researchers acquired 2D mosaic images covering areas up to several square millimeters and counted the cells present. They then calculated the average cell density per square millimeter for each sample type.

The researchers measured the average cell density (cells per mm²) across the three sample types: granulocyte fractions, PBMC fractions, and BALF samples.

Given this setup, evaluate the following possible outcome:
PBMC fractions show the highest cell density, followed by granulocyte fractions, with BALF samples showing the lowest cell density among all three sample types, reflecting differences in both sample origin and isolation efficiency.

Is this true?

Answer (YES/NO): YES